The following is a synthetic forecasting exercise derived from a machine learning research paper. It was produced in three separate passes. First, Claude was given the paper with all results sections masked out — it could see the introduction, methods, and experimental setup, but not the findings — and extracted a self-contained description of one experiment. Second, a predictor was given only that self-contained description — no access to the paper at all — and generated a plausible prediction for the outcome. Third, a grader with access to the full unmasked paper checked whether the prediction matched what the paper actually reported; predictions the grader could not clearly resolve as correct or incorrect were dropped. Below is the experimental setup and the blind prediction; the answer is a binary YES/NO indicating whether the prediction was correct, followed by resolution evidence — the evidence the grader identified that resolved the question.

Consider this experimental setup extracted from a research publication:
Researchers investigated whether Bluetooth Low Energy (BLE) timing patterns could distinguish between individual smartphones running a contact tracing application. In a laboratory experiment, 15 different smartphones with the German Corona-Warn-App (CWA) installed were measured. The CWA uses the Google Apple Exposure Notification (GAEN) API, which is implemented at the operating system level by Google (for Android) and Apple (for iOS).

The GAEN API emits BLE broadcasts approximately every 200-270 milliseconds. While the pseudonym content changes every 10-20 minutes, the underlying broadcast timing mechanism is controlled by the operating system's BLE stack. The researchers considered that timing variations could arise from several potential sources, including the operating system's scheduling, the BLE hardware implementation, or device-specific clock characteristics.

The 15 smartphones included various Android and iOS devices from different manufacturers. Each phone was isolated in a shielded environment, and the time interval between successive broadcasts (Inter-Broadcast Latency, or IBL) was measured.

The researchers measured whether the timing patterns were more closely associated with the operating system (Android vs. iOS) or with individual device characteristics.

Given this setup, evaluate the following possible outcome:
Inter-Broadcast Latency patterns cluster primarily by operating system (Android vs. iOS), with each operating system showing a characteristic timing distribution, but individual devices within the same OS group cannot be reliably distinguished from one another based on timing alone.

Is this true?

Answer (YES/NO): NO